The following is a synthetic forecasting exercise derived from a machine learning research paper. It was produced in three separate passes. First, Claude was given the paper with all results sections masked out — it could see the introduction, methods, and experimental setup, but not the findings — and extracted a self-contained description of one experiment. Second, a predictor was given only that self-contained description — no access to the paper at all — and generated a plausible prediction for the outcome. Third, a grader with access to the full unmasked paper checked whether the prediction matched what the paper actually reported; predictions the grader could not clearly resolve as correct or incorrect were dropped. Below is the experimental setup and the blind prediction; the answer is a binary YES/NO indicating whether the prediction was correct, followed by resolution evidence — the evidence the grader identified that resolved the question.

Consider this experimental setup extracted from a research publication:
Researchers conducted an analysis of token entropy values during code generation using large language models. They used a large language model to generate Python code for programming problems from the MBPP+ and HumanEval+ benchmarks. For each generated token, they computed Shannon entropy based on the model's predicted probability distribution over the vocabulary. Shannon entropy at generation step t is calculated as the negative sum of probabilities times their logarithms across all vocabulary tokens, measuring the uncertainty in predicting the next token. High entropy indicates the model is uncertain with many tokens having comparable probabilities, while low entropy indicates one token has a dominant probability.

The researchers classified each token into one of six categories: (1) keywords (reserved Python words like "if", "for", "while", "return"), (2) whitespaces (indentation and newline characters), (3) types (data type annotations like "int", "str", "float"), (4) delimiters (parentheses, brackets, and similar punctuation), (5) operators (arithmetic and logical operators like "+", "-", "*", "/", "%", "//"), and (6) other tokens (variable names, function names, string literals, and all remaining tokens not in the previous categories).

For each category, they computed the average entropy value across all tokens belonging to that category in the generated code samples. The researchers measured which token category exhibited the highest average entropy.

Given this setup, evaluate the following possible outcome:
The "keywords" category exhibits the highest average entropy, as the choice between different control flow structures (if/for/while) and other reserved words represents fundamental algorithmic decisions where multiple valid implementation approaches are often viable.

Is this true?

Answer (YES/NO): YES